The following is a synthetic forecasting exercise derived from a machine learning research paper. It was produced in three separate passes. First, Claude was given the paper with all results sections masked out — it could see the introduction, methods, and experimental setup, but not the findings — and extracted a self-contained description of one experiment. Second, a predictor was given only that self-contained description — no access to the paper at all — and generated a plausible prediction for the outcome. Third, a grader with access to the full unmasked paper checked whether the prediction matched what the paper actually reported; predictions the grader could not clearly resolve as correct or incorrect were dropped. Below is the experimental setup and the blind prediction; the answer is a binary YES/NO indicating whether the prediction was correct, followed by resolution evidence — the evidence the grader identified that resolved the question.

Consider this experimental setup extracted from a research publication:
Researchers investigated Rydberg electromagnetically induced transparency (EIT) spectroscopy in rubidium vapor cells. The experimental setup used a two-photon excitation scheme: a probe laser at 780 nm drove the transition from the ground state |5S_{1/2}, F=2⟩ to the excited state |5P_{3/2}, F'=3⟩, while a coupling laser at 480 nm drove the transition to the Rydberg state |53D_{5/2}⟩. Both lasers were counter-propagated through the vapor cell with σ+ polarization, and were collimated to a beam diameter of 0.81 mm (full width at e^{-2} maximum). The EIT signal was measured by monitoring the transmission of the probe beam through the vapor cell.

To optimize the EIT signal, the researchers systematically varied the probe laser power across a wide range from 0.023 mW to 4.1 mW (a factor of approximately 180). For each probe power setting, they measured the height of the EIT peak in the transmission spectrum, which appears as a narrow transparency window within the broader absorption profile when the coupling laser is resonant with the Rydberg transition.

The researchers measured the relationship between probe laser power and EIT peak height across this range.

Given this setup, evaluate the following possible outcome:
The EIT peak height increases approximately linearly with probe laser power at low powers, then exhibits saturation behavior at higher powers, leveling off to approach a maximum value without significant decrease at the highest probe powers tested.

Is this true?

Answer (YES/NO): NO